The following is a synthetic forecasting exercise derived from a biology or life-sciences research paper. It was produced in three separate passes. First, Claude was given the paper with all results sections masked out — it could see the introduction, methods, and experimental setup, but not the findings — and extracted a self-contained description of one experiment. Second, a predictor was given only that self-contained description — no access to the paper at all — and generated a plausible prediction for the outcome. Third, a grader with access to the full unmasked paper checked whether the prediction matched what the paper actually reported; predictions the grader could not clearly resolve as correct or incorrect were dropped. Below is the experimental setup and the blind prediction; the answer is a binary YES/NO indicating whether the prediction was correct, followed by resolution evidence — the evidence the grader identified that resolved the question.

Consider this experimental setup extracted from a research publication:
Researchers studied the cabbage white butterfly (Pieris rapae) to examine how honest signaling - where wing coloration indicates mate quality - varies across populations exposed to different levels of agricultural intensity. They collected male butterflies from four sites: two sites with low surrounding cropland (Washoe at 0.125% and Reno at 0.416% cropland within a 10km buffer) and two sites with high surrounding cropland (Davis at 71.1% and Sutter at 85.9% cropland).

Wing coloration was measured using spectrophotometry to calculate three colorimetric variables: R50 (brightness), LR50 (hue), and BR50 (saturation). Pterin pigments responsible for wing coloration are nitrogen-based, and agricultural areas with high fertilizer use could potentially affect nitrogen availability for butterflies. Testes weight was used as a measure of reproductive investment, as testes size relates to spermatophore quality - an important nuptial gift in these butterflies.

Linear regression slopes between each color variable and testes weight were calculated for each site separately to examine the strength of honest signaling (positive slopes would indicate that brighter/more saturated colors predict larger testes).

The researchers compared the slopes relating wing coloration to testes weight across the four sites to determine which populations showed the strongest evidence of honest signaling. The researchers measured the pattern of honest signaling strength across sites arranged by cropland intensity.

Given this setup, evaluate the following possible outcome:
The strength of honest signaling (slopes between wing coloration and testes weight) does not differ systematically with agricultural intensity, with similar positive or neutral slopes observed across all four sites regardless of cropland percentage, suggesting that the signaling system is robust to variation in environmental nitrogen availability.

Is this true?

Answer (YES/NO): NO